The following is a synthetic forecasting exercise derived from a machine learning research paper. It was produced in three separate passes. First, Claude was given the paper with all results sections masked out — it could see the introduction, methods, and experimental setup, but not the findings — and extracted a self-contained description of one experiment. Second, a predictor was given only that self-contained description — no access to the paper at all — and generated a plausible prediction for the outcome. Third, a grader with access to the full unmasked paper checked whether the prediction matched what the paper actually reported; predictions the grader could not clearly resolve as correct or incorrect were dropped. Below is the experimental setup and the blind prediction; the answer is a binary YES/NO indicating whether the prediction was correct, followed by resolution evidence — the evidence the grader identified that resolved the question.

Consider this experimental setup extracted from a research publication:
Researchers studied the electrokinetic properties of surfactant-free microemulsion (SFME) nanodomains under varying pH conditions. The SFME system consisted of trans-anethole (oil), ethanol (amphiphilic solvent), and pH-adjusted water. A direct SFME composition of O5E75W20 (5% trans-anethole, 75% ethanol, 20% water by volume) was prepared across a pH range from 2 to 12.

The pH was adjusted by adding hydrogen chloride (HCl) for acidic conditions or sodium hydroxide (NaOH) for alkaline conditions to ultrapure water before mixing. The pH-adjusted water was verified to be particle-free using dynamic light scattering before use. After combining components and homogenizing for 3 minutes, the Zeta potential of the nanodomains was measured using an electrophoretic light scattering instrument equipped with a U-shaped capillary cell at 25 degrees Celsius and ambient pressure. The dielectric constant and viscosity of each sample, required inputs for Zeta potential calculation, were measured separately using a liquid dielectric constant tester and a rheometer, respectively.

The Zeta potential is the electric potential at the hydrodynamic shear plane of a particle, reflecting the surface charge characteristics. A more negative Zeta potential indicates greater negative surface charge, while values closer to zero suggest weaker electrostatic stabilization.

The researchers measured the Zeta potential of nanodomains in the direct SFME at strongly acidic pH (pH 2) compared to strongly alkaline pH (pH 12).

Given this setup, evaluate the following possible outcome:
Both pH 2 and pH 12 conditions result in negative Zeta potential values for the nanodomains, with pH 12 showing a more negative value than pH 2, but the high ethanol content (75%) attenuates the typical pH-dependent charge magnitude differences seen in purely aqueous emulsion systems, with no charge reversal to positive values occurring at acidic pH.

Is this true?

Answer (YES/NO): NO